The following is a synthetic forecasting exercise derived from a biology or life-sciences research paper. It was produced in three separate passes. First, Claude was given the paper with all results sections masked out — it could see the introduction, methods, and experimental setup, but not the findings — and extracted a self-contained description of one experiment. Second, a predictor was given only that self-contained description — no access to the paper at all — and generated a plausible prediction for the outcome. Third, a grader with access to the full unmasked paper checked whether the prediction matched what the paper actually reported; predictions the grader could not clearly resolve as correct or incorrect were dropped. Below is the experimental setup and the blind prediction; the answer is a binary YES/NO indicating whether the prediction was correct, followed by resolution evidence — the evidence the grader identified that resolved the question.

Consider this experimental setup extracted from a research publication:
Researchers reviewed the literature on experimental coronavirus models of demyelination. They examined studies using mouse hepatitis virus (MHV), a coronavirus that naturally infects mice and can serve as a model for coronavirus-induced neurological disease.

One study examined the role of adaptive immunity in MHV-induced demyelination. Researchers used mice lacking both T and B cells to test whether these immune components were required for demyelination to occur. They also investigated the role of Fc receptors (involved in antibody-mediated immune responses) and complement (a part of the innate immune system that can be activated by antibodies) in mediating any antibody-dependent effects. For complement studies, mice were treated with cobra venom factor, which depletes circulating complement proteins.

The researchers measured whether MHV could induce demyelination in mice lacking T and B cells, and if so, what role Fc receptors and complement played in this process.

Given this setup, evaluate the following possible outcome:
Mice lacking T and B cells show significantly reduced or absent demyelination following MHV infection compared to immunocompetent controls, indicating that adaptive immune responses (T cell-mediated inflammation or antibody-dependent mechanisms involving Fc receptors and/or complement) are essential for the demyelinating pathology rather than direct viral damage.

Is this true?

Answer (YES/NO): NO